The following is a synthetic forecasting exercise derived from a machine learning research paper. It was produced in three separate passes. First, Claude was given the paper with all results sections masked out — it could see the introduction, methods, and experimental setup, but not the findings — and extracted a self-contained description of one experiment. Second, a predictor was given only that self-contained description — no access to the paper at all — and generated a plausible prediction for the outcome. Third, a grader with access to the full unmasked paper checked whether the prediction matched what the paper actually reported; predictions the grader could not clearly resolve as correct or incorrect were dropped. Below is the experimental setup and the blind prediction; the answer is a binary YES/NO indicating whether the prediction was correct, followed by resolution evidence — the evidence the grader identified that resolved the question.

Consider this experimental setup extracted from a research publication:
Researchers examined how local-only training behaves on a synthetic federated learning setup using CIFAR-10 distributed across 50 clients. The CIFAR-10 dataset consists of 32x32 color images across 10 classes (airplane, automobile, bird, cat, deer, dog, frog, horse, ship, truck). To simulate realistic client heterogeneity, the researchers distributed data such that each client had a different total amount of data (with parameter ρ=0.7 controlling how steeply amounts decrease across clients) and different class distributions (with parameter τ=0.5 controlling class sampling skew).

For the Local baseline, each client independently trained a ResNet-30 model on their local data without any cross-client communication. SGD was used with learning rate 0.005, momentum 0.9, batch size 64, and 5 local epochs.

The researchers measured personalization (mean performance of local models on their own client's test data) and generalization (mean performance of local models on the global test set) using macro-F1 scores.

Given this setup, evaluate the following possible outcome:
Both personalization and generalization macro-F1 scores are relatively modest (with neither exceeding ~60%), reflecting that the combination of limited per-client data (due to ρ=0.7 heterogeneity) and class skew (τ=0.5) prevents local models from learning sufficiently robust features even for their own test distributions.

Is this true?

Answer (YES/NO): YES